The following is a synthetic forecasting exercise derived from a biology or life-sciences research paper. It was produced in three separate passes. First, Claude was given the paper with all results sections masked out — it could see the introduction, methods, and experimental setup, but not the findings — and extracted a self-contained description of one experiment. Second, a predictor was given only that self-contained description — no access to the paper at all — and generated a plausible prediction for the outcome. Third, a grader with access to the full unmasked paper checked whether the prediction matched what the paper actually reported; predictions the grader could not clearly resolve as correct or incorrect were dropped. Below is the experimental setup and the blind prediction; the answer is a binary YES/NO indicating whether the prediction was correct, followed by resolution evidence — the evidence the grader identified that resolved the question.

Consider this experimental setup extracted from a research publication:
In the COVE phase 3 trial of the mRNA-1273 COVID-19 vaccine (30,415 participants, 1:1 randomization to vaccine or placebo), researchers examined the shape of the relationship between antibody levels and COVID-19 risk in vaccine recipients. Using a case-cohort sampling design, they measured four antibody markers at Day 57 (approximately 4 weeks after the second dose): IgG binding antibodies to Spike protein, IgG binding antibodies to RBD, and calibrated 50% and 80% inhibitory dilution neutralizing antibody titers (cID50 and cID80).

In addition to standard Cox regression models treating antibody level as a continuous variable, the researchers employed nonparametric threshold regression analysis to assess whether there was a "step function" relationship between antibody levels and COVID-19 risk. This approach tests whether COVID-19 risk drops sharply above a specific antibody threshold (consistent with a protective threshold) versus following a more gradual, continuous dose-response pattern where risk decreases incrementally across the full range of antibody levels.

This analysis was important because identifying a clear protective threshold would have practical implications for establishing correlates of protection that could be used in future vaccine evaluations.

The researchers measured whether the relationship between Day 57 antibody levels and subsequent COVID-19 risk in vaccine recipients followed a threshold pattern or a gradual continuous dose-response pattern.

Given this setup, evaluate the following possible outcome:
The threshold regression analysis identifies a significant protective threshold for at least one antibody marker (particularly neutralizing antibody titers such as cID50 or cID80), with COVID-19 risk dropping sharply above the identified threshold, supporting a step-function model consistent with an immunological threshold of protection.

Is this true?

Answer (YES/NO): NO